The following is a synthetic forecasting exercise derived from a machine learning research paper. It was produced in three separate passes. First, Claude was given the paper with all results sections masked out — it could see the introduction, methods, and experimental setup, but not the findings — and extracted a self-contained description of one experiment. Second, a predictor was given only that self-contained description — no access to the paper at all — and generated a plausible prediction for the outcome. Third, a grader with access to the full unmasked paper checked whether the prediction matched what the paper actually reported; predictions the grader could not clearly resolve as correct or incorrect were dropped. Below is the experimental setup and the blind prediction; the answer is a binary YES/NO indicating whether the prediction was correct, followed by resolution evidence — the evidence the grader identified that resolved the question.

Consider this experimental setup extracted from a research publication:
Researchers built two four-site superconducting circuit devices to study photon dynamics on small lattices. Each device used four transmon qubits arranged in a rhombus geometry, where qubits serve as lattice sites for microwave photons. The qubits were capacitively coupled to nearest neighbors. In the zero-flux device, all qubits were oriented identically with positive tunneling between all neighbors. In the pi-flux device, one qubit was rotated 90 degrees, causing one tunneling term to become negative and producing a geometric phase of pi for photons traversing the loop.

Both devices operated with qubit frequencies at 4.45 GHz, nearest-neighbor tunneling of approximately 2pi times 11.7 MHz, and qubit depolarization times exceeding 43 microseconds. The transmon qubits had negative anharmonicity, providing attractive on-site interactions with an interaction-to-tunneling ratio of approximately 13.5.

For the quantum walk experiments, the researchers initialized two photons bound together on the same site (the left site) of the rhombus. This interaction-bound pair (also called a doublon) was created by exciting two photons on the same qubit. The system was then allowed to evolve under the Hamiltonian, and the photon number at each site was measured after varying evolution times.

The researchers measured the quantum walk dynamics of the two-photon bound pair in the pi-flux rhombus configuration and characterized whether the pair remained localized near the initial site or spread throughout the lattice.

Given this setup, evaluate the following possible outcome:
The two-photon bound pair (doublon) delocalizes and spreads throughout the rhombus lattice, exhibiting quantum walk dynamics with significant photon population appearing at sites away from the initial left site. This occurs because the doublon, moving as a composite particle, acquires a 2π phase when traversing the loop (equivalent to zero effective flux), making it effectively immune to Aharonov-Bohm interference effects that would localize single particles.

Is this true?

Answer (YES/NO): YES